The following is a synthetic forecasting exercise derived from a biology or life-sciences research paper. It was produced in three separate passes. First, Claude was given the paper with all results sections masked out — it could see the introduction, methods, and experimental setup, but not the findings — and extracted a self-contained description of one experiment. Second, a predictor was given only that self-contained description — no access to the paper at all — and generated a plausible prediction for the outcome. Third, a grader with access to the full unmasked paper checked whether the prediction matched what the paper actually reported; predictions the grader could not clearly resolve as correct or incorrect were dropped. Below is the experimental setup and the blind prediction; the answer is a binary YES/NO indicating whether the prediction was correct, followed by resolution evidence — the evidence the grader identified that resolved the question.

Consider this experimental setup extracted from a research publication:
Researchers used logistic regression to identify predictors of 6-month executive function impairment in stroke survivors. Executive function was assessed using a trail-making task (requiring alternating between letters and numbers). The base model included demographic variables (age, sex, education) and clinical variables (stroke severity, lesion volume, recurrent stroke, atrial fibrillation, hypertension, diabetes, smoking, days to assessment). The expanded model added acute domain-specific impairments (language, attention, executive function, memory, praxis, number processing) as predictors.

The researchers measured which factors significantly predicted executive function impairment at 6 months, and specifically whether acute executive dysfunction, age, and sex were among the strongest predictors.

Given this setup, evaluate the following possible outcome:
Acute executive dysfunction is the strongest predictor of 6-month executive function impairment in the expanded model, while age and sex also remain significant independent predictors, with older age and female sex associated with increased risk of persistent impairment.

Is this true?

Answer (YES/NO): NO